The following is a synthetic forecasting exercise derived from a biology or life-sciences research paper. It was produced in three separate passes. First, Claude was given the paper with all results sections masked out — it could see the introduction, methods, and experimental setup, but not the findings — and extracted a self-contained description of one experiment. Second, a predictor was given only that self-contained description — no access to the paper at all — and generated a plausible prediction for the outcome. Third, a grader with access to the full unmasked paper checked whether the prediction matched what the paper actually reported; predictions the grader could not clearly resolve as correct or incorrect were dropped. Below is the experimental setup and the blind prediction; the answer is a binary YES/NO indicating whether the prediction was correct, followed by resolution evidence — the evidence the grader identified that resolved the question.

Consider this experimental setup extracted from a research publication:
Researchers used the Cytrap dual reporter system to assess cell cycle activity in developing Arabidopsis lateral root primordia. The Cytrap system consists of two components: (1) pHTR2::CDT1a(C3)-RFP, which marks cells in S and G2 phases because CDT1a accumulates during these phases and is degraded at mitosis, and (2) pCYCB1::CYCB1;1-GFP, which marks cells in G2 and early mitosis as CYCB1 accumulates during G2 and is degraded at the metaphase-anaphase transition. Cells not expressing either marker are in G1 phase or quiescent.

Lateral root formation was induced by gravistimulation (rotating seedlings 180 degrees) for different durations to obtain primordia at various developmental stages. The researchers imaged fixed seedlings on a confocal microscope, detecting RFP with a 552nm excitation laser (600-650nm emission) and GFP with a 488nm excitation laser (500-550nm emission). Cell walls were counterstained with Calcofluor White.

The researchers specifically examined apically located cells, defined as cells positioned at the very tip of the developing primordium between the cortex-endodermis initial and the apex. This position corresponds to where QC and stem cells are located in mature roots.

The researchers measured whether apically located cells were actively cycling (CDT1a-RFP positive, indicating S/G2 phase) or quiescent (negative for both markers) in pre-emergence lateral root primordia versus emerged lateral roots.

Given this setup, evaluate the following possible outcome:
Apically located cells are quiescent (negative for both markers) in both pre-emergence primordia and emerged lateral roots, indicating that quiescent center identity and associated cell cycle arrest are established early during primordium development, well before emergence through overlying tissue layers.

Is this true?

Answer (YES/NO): NO